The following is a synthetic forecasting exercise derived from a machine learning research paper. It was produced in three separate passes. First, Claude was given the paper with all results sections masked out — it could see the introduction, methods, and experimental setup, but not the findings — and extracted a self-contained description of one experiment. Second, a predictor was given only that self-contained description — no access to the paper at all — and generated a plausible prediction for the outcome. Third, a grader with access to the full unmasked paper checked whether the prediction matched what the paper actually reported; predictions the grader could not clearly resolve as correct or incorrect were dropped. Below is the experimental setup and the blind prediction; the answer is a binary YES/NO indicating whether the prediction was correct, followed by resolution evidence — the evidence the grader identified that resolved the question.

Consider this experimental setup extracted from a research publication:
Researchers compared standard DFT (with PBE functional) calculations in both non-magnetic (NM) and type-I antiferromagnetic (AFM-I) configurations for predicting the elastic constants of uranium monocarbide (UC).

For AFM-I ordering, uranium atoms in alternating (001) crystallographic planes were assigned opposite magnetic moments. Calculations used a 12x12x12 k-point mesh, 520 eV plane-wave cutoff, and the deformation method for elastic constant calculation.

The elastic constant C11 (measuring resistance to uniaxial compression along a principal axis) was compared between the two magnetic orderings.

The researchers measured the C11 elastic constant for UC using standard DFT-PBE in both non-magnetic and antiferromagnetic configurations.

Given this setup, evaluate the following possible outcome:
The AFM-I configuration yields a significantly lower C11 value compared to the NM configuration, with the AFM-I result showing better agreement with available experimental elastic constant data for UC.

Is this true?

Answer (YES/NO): NO